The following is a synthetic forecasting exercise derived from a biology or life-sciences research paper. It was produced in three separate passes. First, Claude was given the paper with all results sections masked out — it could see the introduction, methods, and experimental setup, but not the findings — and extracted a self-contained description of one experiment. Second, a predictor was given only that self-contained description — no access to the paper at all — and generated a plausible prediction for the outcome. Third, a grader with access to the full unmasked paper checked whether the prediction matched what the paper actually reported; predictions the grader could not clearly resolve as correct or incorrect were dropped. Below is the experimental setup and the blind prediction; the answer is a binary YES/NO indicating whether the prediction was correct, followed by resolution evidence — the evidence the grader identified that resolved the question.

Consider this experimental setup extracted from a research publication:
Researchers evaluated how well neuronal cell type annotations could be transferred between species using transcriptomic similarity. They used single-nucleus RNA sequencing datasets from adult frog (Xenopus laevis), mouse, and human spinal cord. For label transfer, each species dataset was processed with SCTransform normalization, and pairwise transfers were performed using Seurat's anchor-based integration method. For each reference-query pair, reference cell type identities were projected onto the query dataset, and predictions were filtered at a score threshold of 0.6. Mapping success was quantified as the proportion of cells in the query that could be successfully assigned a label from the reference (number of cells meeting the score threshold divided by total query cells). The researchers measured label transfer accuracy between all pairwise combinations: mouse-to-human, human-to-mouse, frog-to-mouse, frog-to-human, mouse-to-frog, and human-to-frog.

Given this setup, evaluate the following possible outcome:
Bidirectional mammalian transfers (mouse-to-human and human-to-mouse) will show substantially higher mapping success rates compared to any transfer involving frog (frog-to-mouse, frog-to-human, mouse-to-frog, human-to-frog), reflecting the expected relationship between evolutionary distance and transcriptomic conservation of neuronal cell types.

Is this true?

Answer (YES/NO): YES